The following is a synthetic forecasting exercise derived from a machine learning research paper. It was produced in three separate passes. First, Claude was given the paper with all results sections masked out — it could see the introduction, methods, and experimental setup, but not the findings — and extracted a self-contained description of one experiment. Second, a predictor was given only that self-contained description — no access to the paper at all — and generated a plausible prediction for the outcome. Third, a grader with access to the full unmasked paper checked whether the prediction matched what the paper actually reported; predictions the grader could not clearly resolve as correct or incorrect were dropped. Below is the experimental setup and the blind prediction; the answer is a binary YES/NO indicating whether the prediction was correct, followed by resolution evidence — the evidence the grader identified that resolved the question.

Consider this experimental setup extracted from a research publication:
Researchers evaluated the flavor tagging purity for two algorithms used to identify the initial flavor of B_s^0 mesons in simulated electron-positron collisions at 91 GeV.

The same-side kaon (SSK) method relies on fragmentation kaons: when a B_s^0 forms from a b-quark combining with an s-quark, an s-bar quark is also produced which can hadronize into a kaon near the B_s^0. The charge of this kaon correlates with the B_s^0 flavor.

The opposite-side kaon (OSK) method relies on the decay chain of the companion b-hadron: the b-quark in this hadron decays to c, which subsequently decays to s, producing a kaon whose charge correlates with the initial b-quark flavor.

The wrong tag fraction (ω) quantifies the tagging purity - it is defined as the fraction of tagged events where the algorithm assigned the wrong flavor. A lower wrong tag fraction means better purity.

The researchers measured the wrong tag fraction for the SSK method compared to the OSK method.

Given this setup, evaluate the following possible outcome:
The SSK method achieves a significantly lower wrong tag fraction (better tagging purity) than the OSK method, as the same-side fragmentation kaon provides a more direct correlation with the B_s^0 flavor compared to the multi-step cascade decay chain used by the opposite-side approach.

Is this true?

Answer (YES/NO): YES